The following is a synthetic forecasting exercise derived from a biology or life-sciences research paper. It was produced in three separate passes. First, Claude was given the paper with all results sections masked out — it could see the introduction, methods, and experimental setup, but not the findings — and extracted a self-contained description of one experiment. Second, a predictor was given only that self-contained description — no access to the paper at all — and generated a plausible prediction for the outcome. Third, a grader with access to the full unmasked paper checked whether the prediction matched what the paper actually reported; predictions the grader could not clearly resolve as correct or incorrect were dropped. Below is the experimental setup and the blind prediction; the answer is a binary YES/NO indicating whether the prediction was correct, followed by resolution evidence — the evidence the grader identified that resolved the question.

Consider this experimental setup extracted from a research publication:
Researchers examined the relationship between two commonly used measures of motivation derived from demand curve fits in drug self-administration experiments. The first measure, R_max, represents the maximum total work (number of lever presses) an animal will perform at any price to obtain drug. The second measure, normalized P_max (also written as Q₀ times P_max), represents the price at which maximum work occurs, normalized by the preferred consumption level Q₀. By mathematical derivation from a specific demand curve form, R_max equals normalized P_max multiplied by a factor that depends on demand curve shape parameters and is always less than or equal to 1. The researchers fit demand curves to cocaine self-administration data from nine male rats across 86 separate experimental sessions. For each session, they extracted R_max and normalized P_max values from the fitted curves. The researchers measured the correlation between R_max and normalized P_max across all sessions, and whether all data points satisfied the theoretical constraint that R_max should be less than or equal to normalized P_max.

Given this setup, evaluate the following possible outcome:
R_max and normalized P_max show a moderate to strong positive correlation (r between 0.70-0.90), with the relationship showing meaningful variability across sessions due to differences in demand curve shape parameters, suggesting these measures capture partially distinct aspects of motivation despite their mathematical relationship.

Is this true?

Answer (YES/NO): YES